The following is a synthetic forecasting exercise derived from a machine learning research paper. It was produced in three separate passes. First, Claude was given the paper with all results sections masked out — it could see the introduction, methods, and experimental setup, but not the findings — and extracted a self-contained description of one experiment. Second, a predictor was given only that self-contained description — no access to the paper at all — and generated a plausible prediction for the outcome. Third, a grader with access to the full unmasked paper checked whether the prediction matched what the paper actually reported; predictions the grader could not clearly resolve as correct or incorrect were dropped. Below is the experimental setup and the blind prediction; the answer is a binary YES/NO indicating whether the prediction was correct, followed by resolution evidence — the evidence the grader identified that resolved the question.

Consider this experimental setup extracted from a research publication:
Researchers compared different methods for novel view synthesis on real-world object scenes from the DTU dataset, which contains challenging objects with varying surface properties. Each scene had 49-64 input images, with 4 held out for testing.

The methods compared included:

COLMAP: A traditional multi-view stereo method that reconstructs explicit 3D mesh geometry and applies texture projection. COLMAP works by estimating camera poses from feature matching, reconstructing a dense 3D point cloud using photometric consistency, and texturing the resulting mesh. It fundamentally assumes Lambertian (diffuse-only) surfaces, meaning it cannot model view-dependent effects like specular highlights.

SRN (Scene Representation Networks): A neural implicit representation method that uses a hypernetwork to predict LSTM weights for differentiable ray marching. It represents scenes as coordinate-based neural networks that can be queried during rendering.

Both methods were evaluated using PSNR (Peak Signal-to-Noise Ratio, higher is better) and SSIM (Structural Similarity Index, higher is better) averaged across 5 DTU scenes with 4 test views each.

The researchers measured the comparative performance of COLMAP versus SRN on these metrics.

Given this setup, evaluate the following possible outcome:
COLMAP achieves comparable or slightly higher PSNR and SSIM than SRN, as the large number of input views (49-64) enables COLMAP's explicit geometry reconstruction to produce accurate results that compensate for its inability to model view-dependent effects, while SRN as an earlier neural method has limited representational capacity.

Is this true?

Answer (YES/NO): NO